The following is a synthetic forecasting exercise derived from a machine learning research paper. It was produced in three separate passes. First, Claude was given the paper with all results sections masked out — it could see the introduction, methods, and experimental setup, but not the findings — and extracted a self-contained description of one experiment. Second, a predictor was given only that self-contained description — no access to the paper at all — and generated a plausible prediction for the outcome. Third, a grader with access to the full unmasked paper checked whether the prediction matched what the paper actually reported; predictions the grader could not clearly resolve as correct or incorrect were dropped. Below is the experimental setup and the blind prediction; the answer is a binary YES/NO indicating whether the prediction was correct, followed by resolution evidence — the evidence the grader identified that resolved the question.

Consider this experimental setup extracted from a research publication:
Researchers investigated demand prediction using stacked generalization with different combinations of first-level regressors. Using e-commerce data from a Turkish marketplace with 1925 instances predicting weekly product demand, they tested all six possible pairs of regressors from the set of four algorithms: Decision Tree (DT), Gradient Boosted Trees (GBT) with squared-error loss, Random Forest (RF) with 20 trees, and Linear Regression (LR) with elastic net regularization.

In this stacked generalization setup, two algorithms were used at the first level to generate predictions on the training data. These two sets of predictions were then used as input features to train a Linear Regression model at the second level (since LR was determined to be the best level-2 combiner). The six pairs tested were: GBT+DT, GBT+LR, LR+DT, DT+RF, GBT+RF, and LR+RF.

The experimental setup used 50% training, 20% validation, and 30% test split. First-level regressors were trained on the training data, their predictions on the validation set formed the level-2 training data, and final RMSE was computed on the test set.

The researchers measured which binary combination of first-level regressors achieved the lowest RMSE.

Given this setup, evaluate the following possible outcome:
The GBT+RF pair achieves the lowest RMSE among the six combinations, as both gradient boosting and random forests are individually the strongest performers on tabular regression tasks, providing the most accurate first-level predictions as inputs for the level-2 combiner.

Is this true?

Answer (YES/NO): YES